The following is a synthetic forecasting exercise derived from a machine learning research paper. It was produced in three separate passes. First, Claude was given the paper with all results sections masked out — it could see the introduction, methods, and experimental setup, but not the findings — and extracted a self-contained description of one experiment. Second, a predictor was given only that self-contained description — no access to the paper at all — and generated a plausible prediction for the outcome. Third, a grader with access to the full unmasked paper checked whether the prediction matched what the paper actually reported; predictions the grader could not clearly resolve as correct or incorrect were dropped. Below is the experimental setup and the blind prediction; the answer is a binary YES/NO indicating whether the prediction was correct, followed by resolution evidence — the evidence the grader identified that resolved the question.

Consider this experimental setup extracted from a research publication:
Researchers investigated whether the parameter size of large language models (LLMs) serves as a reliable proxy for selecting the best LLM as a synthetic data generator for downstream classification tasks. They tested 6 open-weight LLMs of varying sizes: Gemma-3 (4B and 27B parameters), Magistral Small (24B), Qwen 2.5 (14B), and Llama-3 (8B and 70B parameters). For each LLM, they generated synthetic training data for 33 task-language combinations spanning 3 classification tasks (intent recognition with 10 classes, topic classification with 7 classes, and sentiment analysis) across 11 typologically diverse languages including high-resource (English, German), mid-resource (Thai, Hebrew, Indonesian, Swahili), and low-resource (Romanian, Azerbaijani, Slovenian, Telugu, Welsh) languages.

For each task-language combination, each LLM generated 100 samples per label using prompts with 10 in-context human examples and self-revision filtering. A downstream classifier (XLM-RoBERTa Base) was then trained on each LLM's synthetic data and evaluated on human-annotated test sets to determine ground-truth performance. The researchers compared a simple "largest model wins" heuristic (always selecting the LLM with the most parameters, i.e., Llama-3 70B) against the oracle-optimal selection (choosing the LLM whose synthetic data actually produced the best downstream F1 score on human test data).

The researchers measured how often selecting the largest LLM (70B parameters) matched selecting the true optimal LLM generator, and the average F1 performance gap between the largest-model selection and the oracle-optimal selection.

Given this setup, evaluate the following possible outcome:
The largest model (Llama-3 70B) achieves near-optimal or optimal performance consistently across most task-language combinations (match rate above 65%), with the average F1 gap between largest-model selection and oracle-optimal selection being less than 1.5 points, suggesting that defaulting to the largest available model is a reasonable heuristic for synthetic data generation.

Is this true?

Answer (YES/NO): NO